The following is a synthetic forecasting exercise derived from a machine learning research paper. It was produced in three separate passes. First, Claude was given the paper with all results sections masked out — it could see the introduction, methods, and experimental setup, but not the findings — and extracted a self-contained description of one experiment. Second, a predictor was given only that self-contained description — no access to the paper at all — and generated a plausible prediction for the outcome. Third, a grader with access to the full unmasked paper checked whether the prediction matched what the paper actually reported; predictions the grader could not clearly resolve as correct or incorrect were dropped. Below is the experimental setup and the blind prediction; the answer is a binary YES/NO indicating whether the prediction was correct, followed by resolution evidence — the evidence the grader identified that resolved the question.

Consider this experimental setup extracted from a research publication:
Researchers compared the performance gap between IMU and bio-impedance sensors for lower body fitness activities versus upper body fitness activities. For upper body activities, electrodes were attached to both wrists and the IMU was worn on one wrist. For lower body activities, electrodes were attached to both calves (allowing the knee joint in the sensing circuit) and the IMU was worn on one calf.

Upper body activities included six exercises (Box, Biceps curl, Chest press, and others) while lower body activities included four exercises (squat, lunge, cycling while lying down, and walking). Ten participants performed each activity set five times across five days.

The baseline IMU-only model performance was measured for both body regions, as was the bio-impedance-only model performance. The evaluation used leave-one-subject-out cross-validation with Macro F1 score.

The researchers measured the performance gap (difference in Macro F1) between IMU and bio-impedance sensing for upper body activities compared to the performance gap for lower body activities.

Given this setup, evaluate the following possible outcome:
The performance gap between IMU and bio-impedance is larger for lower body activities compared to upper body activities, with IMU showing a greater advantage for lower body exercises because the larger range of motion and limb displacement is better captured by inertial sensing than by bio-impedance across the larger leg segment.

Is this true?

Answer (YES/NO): YES